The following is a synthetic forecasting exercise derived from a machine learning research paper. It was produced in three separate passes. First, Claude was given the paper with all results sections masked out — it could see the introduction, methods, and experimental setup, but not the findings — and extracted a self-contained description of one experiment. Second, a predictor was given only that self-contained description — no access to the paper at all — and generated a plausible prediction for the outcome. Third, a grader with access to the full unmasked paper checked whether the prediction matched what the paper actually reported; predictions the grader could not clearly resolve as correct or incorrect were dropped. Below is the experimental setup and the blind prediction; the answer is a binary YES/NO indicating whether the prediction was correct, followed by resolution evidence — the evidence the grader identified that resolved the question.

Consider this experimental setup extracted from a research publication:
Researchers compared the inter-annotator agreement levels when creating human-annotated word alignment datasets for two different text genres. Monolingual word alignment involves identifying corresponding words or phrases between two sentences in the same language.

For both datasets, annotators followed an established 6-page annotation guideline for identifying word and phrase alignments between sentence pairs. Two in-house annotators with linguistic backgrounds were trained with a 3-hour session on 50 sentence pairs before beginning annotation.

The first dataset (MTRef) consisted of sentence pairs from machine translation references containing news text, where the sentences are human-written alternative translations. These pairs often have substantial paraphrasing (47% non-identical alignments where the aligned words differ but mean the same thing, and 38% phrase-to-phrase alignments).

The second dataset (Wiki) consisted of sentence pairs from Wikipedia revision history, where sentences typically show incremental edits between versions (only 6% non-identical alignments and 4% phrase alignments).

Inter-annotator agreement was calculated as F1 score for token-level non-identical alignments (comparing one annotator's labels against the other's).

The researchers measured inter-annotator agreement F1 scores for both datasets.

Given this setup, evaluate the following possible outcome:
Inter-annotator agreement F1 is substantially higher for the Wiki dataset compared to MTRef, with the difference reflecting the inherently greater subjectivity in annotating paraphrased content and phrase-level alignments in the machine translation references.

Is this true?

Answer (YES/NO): YES